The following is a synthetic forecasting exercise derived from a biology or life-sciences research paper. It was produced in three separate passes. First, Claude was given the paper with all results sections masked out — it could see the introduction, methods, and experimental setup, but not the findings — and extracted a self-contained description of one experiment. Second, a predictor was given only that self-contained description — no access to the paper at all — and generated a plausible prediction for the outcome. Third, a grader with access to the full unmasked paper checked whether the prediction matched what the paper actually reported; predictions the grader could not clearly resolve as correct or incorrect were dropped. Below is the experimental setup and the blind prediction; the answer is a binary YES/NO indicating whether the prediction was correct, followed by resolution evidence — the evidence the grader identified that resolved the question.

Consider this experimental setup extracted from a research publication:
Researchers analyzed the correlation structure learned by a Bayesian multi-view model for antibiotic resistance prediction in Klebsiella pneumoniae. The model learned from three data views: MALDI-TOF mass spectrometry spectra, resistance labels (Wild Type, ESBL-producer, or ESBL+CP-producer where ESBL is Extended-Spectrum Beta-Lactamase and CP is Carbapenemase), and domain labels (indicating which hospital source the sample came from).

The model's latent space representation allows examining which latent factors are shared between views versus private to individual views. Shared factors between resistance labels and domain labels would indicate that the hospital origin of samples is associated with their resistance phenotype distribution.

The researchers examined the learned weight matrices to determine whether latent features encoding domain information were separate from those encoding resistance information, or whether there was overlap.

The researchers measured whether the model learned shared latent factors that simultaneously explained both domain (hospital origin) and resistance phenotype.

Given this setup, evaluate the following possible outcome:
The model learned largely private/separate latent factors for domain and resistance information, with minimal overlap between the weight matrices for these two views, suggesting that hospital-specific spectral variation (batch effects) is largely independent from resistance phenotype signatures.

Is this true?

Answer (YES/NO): NO